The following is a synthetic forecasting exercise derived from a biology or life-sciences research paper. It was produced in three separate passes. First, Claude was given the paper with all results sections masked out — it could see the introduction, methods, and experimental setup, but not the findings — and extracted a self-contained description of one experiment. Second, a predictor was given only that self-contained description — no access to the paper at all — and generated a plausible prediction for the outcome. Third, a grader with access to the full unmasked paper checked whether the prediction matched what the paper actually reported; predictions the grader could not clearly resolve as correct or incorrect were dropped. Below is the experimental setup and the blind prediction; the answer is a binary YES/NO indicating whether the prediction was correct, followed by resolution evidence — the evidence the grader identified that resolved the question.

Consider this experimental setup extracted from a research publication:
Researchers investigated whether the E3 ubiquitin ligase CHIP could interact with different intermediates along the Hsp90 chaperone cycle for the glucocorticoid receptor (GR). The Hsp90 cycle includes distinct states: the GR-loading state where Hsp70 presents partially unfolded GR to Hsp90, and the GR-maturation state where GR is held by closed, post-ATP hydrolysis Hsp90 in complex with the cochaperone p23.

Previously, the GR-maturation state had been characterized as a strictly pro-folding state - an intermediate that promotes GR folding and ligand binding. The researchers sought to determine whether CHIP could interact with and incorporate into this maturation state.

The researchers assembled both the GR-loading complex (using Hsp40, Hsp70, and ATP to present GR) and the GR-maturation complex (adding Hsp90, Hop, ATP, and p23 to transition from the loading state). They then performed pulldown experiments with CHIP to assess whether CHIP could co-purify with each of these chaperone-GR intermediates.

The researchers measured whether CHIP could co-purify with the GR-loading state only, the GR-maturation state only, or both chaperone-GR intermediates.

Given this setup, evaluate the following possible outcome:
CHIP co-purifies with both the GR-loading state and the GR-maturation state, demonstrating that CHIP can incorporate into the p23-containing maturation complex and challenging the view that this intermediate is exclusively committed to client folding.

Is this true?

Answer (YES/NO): YES